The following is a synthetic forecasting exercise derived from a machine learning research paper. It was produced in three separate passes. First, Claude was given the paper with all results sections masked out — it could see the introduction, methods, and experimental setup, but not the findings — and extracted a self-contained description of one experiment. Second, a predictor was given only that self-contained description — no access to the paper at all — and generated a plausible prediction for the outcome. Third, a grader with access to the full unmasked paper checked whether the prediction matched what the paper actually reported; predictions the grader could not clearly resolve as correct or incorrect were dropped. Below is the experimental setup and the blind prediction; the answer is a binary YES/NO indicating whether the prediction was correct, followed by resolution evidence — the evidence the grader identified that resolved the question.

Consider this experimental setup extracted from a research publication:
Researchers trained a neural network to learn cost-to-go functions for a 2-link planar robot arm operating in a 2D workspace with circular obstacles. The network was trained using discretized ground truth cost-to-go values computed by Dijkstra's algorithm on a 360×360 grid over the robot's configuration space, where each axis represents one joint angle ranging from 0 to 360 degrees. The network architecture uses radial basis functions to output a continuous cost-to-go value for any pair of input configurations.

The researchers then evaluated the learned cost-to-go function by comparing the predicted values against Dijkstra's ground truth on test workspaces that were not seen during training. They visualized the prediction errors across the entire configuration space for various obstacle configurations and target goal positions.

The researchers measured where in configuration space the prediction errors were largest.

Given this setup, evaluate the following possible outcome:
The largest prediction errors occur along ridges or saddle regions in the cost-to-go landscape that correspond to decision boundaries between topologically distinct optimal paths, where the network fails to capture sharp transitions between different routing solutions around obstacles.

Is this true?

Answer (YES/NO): NO